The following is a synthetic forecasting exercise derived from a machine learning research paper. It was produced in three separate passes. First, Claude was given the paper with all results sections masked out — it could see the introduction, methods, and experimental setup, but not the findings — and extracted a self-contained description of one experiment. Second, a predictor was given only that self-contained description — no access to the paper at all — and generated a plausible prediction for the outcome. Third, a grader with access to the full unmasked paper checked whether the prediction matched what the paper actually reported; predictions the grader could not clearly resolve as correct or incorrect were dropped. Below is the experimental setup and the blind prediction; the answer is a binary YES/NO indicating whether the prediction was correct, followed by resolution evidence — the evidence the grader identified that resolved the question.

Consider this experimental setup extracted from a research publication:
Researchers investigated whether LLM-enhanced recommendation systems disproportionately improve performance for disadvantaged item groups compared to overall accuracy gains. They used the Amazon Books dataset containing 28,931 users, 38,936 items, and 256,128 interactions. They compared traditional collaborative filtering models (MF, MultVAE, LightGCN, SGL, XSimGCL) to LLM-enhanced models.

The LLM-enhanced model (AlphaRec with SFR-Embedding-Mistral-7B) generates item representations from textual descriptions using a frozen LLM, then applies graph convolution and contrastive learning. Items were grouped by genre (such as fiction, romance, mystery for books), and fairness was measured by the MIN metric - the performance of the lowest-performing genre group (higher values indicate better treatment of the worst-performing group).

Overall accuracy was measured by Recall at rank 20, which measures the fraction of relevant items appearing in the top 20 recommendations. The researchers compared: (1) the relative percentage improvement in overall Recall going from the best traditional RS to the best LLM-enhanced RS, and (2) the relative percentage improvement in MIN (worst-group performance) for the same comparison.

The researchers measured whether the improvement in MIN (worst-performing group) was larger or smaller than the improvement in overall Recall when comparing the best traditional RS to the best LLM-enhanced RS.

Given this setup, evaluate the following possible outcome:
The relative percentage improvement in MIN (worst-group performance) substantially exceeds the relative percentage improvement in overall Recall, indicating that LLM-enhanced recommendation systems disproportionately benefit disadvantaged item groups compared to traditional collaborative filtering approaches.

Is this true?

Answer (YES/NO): YES